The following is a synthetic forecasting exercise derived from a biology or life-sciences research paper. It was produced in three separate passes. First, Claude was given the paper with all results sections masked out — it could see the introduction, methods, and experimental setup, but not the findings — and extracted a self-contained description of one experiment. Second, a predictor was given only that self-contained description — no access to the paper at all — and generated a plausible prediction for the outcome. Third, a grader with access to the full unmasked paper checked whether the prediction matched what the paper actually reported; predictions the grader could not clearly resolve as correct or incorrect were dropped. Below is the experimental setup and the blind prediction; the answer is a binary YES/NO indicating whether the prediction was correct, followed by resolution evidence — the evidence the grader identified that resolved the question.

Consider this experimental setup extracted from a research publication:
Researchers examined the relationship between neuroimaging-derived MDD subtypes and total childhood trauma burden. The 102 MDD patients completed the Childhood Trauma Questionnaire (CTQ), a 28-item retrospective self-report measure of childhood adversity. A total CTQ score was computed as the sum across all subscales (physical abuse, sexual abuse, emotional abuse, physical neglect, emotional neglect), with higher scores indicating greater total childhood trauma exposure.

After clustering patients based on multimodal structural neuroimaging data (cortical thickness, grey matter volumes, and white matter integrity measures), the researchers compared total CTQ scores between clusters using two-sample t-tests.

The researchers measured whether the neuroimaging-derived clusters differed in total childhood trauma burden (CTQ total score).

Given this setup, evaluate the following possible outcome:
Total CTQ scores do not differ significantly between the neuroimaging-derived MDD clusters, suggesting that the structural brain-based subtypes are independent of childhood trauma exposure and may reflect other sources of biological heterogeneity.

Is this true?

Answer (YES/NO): YES